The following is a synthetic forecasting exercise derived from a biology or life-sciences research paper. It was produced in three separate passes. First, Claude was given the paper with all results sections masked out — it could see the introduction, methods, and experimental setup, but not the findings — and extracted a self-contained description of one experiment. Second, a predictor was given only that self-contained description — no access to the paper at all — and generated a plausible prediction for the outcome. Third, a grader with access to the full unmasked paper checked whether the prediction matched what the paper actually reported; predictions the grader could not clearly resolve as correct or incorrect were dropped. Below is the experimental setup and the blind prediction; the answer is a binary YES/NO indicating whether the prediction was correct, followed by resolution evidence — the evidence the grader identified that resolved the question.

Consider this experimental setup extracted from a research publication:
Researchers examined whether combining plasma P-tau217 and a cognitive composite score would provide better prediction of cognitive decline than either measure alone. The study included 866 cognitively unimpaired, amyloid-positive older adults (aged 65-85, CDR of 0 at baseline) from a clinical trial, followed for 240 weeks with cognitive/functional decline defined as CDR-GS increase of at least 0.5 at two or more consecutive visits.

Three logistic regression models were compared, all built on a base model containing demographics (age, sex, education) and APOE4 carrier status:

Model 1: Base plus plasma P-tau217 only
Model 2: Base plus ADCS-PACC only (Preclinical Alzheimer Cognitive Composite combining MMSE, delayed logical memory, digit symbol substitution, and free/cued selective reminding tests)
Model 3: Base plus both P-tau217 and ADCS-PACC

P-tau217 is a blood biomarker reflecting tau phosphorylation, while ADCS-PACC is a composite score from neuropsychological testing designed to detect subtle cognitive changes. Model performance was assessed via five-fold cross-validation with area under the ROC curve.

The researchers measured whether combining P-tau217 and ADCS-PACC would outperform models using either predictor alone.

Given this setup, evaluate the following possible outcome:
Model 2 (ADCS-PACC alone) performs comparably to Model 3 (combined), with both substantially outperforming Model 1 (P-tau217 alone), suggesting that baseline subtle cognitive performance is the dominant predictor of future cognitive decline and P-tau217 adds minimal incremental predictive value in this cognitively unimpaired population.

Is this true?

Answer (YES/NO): NO